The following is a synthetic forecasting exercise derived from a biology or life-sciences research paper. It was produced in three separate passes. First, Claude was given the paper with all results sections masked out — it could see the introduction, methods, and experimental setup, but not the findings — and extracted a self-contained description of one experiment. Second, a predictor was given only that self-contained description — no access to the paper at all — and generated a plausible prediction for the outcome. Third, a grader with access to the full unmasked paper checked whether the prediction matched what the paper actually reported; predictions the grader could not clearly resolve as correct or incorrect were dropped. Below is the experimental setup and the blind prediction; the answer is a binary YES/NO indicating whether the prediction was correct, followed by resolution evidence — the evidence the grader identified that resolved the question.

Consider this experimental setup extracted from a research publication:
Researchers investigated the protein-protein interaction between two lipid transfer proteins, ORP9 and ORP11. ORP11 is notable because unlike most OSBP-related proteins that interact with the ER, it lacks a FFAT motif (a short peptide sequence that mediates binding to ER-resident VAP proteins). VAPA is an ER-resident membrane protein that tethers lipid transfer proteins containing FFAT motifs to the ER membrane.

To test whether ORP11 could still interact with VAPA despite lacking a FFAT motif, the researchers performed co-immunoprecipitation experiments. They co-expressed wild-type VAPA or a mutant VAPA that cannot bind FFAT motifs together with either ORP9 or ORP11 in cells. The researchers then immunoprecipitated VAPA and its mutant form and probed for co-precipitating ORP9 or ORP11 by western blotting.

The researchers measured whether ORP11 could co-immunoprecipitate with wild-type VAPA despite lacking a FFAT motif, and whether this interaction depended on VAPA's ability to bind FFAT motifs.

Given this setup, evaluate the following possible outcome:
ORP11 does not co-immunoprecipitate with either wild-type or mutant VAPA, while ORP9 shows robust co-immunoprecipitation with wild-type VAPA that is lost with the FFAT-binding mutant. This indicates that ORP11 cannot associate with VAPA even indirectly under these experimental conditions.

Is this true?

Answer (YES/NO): NO